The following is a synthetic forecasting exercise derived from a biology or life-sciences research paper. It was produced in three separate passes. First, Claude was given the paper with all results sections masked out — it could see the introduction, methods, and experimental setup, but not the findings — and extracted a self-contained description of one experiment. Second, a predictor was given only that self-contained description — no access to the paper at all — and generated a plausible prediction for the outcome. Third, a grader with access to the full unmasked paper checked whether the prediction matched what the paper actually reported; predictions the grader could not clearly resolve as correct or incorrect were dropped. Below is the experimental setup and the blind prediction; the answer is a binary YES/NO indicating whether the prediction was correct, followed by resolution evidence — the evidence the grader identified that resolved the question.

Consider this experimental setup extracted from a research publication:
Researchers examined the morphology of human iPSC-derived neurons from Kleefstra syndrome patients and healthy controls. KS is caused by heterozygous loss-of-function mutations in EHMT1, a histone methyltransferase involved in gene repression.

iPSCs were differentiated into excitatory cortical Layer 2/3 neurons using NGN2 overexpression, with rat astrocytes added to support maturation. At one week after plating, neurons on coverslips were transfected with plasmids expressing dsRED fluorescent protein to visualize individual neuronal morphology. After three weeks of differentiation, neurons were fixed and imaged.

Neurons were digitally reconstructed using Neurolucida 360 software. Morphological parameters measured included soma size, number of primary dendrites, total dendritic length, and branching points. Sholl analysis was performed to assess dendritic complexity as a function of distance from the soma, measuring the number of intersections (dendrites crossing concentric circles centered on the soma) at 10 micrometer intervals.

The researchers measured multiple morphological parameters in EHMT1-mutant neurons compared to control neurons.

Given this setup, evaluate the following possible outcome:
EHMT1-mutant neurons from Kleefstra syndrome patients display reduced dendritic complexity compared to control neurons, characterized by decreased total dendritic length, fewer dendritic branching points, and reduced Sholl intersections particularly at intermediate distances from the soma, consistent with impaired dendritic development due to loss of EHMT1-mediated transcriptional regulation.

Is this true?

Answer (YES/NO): NO